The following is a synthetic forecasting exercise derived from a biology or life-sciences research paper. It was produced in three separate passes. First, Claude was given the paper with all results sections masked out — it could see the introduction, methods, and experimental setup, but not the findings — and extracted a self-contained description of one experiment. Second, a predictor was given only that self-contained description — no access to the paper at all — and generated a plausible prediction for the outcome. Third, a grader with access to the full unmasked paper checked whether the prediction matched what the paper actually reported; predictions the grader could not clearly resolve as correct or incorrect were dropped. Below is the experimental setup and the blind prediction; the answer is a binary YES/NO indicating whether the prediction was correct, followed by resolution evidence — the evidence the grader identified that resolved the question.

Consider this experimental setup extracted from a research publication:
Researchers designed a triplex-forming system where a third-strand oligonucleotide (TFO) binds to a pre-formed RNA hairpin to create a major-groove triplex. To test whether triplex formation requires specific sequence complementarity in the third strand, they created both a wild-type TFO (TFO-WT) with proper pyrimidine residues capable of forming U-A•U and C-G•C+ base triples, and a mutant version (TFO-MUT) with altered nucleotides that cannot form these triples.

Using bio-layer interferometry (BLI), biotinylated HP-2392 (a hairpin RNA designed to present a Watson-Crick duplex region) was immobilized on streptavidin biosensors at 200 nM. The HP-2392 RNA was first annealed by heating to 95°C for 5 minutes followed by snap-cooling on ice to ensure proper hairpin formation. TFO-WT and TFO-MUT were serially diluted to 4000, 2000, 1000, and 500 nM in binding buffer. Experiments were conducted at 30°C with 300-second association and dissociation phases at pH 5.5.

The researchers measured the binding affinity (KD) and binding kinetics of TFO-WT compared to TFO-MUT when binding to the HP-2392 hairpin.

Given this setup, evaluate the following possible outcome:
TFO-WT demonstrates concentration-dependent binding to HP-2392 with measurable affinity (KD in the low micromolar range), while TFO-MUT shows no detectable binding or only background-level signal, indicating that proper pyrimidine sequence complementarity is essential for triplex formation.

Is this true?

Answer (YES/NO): NO